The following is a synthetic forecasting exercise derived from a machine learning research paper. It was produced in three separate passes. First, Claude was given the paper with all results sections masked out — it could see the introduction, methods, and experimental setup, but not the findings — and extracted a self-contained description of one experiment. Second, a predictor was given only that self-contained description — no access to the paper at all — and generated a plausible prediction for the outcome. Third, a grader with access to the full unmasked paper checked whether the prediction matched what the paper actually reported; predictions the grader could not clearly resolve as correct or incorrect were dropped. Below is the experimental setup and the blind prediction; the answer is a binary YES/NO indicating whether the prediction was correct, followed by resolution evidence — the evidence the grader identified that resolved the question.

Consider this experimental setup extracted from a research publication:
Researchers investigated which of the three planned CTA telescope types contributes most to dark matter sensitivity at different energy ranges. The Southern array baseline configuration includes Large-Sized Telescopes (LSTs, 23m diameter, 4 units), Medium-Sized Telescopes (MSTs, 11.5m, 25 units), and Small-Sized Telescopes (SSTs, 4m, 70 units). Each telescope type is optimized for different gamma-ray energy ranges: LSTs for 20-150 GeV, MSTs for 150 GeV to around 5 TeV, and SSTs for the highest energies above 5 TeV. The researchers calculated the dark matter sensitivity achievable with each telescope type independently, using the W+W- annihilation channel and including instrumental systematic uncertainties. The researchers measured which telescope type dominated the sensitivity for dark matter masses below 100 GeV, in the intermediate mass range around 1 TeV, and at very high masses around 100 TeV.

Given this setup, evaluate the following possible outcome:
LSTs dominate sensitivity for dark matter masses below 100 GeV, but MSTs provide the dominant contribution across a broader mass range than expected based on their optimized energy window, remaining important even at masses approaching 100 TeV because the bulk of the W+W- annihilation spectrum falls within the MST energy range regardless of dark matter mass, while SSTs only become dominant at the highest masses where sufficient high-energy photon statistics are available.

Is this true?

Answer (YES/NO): NO